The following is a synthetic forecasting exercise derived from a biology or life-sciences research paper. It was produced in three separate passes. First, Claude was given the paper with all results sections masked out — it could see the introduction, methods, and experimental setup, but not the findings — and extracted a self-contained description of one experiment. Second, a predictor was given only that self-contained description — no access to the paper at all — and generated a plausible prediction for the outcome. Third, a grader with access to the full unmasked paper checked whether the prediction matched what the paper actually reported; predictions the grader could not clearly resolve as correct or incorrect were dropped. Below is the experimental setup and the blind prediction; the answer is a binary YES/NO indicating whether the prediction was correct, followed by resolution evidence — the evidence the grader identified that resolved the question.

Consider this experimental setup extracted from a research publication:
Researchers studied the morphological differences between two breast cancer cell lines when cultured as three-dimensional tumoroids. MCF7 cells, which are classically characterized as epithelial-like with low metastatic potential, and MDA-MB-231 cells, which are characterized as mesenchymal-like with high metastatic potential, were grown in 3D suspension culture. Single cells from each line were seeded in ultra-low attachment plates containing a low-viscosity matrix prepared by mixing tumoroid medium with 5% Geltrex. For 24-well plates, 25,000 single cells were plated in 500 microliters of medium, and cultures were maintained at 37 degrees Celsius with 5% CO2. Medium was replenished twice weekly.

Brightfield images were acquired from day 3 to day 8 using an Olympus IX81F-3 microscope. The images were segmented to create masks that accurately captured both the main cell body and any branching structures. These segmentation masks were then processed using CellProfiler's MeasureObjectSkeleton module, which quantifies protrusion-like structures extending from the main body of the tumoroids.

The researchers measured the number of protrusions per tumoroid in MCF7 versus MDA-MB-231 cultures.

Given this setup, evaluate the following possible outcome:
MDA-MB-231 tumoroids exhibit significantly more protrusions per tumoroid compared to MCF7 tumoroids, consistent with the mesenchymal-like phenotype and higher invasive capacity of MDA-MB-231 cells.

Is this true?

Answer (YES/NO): YES